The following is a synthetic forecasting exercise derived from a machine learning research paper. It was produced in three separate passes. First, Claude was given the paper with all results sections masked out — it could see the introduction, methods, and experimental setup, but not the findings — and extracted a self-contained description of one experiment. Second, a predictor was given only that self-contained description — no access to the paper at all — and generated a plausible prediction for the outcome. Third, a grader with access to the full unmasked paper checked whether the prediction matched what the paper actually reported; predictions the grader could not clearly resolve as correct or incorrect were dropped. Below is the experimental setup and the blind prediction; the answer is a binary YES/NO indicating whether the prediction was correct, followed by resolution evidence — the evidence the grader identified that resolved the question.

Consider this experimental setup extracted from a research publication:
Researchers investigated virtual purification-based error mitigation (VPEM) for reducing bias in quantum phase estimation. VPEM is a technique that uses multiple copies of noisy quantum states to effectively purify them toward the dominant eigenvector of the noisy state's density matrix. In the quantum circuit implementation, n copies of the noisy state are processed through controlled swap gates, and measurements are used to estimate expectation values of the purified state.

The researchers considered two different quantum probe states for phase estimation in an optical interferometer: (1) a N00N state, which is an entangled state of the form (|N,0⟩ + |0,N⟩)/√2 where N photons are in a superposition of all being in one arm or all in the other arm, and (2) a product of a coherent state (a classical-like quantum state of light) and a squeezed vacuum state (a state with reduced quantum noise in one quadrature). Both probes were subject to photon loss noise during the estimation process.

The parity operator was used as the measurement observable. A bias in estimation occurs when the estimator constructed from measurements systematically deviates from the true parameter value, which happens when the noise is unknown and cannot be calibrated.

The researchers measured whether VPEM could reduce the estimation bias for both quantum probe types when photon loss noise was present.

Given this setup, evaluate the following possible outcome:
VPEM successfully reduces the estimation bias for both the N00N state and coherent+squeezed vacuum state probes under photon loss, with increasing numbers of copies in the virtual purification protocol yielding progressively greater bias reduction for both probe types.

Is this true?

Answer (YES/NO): NO